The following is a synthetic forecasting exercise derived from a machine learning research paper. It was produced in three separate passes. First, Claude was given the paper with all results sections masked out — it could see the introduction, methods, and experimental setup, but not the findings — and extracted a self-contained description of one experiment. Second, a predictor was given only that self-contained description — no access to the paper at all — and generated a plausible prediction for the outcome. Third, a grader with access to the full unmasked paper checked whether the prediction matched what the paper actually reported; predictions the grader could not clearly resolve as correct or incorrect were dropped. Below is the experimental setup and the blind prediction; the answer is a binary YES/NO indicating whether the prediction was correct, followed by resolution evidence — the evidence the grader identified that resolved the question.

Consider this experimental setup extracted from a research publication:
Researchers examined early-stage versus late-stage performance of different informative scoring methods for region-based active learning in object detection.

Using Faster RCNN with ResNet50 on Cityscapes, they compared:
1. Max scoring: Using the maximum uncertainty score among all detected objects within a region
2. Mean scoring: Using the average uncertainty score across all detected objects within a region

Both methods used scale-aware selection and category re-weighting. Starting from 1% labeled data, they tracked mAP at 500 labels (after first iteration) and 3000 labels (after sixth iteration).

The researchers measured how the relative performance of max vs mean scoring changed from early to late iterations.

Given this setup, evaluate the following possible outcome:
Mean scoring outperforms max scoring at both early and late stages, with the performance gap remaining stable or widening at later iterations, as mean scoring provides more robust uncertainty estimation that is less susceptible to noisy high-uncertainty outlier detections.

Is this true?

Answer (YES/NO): NO